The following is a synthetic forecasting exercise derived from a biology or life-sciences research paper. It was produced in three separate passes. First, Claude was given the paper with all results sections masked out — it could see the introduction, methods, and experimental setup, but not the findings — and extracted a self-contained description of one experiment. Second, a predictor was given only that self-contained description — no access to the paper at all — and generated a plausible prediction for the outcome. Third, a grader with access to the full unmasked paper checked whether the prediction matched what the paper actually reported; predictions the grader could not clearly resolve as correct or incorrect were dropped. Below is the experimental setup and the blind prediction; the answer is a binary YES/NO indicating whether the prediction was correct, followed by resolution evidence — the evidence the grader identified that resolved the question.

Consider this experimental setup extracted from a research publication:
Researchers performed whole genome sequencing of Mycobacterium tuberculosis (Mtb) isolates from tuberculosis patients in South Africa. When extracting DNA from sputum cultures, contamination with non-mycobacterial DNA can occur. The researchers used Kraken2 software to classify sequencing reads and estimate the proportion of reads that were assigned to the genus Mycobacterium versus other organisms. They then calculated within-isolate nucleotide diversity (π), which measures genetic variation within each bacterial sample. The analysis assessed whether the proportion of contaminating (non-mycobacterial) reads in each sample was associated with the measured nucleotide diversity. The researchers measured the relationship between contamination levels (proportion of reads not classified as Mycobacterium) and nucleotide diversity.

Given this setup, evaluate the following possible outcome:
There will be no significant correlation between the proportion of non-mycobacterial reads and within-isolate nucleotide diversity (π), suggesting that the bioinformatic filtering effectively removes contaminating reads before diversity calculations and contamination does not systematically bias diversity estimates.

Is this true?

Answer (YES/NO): YES